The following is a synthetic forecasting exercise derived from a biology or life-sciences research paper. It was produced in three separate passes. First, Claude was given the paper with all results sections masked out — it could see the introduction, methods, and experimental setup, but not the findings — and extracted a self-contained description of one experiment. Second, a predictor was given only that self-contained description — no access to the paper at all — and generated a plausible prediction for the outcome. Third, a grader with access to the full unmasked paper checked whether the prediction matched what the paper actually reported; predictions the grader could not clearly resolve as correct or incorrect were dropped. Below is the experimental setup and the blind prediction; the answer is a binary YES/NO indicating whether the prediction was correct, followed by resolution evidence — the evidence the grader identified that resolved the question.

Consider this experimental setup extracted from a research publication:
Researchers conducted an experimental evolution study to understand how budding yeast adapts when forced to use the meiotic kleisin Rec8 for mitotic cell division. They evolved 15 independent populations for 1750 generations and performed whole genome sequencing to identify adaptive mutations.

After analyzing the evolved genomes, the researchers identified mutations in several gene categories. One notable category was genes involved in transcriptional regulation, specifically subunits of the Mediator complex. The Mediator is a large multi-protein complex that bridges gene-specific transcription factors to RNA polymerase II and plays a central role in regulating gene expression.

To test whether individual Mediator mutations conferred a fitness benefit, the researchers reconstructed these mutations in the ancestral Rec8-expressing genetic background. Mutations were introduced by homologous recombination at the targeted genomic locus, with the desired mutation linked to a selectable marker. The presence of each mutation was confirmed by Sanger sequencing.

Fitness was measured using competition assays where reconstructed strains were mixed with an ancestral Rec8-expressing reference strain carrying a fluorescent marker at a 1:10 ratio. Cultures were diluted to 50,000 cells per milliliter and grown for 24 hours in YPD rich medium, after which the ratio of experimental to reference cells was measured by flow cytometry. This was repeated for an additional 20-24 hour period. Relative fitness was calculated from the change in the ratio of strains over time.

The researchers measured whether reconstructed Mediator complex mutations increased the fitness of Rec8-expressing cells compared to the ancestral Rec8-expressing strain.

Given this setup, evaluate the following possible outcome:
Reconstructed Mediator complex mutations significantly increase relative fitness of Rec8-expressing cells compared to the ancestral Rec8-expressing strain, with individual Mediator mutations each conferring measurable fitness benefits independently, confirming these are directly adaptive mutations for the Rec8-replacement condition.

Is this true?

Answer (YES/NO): YES